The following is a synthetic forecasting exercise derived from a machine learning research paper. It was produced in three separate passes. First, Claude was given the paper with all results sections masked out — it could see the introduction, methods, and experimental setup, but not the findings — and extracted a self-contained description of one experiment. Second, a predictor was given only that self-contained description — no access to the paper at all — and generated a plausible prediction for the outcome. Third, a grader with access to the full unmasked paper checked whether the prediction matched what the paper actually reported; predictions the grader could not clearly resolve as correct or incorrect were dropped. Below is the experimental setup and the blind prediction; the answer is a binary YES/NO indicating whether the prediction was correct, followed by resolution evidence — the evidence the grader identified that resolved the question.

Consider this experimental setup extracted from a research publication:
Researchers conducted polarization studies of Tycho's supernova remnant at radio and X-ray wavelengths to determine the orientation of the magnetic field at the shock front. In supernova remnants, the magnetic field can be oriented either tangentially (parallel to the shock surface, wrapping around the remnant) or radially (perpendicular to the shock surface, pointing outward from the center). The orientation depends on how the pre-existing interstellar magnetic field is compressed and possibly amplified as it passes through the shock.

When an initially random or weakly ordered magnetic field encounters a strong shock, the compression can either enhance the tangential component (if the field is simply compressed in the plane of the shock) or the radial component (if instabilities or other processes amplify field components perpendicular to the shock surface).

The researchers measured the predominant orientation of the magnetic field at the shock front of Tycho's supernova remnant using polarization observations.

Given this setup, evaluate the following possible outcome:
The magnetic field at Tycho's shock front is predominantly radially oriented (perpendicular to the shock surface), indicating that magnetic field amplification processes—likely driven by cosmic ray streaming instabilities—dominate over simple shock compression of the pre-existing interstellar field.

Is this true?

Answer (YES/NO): NO